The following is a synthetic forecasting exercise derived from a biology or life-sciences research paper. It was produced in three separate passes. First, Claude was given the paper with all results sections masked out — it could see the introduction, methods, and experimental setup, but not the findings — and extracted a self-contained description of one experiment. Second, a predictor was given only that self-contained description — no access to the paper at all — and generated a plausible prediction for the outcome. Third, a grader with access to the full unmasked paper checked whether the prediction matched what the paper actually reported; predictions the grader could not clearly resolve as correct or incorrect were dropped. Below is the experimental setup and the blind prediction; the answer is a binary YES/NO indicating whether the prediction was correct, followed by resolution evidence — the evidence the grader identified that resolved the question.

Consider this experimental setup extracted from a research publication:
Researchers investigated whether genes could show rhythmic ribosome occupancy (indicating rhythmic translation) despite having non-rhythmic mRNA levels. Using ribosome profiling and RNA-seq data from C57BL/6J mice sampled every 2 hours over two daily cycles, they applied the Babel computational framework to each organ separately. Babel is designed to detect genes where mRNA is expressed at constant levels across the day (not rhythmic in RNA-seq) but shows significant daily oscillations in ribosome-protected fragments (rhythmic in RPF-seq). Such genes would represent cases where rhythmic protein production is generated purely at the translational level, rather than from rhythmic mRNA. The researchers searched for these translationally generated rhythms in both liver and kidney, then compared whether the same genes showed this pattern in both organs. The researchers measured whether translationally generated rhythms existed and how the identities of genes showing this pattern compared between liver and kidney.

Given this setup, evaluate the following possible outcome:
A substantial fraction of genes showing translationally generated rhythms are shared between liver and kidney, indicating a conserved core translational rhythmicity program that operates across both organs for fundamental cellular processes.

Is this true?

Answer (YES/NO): NO